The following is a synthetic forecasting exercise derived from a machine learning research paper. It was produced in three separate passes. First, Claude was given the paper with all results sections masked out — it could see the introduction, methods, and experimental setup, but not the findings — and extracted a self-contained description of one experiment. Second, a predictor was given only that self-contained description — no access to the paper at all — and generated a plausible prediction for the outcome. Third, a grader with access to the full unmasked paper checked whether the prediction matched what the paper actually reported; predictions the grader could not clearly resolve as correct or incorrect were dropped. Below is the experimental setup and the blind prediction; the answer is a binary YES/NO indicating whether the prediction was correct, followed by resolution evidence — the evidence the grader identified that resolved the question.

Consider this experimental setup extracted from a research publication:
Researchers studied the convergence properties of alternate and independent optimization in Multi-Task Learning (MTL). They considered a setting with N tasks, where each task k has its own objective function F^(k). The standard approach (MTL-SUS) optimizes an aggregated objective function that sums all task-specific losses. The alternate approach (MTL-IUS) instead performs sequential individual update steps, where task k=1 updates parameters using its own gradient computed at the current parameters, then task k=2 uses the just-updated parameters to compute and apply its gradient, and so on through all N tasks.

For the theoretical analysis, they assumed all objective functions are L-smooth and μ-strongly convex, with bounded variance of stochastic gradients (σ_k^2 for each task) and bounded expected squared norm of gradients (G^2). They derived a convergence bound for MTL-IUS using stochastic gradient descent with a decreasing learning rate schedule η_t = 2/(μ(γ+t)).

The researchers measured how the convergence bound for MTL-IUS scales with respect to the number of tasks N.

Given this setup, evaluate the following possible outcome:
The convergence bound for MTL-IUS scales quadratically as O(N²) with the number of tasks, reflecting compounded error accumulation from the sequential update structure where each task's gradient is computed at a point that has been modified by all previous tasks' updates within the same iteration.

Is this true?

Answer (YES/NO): NO